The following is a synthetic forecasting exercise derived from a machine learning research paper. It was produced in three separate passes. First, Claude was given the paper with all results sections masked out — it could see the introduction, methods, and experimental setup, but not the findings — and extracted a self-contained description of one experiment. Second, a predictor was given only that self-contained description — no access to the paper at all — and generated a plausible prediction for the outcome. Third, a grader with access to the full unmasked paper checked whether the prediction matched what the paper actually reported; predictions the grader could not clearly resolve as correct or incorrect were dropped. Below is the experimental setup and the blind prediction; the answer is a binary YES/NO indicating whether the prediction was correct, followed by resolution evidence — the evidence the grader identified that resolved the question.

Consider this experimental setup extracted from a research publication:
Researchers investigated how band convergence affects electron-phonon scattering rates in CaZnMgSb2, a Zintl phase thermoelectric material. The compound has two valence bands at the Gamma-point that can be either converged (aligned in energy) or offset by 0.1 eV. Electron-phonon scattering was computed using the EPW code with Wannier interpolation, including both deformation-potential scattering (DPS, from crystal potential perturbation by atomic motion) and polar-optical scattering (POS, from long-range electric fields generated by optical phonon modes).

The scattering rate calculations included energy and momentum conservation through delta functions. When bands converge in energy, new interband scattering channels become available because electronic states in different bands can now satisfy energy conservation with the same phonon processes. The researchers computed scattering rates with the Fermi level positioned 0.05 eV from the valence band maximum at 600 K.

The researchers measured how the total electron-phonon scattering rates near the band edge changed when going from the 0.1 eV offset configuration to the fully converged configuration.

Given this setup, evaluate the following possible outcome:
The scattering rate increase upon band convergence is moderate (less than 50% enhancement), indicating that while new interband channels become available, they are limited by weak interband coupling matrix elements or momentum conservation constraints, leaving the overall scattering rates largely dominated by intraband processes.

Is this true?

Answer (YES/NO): NO